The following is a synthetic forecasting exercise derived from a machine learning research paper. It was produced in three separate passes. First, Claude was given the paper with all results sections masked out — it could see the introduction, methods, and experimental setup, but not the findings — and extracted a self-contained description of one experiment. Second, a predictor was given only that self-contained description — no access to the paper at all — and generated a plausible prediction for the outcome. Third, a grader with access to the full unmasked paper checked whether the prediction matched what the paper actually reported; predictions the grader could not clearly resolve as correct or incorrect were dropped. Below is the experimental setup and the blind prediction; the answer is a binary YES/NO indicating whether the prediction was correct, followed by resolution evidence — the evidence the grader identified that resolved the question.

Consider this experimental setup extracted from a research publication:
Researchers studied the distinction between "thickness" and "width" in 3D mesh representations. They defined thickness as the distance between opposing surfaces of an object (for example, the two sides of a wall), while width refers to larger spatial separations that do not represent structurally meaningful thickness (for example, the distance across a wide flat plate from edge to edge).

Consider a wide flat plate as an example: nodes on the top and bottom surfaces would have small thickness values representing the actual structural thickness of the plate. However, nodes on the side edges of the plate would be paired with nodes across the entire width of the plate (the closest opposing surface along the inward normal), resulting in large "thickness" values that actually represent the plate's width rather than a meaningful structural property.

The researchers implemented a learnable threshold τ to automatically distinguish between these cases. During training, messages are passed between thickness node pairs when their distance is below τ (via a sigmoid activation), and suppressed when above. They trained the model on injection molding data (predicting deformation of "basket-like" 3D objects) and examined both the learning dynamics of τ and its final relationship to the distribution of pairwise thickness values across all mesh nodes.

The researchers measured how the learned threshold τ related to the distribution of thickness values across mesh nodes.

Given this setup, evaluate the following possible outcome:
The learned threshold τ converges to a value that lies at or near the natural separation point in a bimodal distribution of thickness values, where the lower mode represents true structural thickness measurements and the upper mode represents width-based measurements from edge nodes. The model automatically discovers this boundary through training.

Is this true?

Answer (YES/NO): NO